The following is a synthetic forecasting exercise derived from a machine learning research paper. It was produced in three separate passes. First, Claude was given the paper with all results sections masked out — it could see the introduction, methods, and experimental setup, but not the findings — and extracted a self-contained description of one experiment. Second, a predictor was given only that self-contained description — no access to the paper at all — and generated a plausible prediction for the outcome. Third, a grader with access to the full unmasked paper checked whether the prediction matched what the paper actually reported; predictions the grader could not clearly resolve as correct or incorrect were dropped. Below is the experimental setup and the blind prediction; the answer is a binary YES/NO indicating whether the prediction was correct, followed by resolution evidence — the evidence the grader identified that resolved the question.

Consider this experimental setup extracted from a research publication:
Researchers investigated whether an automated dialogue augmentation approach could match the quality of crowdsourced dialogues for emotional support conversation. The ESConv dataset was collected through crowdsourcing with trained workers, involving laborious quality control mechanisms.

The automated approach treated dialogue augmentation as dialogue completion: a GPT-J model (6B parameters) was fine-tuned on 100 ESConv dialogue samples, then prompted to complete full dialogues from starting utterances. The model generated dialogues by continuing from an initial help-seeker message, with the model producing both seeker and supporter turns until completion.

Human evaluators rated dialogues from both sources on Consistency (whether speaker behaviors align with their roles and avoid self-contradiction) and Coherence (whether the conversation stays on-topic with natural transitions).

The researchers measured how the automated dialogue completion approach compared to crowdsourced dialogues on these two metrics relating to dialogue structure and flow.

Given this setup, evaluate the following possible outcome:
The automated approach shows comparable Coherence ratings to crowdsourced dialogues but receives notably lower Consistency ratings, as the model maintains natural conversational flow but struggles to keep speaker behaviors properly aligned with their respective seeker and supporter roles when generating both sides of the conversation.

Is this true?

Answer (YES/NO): NO